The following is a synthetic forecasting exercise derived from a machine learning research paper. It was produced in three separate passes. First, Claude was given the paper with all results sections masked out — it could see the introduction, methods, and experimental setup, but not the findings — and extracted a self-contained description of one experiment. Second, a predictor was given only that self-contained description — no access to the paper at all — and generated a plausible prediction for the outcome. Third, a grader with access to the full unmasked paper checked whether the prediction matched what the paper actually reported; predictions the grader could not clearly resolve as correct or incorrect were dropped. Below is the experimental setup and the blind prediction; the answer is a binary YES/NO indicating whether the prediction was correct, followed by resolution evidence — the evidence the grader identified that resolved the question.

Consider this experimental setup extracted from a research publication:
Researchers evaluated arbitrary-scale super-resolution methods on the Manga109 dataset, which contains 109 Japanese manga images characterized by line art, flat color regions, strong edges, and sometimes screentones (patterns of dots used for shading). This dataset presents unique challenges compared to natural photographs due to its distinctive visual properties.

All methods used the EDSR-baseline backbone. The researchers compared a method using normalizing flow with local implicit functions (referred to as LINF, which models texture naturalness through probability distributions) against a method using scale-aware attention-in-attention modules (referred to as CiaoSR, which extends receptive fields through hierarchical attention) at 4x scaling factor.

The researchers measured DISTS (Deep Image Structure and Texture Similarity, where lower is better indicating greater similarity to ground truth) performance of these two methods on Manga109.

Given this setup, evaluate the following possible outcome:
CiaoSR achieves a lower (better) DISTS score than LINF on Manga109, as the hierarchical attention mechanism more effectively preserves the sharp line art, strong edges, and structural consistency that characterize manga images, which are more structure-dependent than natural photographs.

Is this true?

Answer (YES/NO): YES